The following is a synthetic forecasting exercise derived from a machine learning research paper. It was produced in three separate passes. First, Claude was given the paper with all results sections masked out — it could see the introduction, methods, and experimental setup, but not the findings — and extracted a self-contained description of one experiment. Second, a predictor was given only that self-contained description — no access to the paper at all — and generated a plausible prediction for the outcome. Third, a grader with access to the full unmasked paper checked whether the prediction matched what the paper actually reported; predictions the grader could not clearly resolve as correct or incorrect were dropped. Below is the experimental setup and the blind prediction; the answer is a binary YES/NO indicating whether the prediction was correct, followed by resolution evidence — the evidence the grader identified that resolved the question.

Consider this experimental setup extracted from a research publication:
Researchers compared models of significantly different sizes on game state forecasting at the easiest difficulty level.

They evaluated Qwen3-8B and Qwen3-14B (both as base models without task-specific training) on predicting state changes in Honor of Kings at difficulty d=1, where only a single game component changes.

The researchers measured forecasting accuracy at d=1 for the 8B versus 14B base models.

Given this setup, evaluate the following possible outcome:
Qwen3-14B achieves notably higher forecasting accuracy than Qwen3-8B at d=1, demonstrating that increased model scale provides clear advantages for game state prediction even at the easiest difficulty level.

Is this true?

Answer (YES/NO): NO